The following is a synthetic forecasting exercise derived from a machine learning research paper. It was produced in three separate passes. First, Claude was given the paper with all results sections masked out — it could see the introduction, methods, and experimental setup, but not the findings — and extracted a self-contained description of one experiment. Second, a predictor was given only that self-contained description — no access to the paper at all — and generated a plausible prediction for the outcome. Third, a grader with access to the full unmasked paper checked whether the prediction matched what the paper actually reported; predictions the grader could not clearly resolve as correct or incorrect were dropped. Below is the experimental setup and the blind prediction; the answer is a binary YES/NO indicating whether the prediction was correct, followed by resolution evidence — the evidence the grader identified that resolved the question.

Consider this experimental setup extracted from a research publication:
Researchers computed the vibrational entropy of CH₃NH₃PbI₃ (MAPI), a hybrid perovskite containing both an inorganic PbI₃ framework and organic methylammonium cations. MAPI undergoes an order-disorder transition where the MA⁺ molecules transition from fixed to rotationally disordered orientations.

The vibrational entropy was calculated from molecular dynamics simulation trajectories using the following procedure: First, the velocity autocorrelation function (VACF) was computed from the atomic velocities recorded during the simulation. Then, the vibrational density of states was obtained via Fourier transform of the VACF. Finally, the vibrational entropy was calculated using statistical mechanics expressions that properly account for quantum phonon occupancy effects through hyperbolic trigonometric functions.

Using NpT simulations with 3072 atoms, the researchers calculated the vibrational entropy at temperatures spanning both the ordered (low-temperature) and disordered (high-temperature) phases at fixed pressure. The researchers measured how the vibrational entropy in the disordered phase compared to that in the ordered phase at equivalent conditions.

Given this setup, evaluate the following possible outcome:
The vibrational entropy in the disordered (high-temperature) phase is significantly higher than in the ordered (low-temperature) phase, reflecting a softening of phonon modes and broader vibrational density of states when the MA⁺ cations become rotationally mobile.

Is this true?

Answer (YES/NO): YES